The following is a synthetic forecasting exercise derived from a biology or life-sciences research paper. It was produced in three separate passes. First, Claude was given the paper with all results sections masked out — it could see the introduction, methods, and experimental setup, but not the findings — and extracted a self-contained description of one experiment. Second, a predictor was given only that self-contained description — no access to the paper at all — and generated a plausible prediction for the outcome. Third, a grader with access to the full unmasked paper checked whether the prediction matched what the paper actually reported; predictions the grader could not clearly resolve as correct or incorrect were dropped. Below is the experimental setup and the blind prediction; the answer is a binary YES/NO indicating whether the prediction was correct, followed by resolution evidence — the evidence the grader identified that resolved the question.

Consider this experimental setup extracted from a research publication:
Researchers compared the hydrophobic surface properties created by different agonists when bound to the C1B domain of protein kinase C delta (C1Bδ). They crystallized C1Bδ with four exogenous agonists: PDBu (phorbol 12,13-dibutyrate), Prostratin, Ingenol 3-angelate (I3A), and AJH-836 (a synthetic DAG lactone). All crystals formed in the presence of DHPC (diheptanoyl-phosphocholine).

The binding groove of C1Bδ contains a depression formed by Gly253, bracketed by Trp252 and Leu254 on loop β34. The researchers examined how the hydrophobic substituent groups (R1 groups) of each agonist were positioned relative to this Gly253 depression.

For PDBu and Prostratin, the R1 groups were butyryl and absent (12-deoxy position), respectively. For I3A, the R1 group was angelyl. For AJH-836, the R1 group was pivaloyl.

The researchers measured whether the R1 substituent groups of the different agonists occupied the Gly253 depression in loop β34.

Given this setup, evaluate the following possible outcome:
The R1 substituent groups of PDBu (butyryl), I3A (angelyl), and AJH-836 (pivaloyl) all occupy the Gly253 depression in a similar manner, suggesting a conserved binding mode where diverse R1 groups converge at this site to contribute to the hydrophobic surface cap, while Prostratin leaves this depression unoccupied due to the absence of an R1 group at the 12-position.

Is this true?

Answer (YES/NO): NO